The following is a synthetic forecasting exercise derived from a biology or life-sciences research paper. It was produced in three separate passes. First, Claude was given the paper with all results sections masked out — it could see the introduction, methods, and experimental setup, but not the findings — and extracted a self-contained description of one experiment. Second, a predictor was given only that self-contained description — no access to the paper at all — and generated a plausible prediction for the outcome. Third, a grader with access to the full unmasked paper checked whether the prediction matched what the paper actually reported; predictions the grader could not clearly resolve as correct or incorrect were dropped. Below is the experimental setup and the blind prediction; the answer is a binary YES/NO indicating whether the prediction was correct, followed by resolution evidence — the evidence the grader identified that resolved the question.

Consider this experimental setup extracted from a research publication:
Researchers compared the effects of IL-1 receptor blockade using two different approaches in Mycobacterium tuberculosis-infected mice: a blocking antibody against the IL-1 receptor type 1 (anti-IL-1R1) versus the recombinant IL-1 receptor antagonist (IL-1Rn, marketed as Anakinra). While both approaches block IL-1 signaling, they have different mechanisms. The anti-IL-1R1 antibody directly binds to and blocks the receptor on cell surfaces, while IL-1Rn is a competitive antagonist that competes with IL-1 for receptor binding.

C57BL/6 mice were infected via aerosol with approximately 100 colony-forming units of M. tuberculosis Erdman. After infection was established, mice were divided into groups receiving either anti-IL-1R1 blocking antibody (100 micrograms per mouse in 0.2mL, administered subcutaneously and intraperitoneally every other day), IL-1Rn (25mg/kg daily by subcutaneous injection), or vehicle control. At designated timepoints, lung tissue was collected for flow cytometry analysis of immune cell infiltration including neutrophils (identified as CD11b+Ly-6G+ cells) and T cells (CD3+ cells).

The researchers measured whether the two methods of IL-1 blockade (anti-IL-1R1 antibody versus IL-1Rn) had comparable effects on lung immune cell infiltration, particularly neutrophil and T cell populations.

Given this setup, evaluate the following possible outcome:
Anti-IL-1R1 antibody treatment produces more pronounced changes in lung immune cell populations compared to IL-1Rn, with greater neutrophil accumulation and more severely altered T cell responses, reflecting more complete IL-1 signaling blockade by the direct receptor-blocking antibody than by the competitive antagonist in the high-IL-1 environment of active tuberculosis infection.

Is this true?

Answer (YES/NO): NO